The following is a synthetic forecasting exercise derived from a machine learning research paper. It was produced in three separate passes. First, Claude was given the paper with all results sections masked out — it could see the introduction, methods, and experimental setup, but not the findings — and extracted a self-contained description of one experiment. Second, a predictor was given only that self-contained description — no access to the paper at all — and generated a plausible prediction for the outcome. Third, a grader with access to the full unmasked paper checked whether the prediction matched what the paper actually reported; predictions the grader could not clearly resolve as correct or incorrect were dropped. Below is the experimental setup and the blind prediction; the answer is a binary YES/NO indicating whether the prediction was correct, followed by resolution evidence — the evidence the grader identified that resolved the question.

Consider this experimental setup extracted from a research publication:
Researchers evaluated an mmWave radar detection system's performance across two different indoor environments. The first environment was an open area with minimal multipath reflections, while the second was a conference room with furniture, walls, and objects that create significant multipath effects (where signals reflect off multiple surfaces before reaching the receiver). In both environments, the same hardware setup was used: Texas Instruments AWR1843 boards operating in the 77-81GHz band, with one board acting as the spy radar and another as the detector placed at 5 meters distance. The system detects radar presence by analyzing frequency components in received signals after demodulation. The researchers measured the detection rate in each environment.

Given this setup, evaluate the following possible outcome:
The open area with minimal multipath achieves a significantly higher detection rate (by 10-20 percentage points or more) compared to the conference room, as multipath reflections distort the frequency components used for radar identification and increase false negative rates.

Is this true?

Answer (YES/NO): NO